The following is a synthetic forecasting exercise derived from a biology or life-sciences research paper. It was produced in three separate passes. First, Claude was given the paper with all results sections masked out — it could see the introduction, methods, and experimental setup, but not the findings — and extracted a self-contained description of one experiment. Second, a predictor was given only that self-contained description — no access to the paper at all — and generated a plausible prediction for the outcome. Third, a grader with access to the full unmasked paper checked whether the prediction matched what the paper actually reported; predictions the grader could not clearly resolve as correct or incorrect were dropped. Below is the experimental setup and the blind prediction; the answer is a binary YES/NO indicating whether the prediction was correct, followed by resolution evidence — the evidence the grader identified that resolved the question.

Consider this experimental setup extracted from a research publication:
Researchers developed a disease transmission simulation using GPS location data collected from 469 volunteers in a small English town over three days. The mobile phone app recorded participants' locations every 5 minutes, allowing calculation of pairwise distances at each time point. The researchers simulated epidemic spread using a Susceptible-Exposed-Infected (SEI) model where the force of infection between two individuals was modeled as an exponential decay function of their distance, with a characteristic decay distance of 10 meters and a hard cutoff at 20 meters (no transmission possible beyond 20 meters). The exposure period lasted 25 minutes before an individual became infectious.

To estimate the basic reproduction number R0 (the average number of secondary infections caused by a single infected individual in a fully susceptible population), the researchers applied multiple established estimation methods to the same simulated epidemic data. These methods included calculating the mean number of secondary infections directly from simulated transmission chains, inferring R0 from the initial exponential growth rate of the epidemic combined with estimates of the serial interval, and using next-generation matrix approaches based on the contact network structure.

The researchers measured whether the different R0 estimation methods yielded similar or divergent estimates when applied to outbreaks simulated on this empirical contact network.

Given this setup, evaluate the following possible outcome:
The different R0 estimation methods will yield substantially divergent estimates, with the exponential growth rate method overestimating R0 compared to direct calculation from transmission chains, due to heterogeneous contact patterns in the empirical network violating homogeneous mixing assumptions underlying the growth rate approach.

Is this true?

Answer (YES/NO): YES